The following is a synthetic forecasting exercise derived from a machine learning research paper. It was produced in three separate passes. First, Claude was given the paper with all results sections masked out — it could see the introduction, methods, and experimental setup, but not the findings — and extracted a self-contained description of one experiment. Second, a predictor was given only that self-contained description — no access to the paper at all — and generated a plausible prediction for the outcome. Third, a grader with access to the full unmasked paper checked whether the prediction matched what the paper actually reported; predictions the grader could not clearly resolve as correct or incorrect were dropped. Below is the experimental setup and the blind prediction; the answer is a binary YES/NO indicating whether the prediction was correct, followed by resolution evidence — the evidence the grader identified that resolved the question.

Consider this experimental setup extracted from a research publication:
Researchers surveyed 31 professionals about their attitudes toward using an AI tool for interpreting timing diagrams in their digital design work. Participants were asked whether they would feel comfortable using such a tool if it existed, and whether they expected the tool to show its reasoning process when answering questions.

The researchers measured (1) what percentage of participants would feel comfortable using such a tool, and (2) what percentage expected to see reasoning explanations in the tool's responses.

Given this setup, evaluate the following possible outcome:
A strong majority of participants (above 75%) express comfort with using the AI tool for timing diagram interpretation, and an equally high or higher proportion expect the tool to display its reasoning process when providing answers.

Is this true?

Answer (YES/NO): NO